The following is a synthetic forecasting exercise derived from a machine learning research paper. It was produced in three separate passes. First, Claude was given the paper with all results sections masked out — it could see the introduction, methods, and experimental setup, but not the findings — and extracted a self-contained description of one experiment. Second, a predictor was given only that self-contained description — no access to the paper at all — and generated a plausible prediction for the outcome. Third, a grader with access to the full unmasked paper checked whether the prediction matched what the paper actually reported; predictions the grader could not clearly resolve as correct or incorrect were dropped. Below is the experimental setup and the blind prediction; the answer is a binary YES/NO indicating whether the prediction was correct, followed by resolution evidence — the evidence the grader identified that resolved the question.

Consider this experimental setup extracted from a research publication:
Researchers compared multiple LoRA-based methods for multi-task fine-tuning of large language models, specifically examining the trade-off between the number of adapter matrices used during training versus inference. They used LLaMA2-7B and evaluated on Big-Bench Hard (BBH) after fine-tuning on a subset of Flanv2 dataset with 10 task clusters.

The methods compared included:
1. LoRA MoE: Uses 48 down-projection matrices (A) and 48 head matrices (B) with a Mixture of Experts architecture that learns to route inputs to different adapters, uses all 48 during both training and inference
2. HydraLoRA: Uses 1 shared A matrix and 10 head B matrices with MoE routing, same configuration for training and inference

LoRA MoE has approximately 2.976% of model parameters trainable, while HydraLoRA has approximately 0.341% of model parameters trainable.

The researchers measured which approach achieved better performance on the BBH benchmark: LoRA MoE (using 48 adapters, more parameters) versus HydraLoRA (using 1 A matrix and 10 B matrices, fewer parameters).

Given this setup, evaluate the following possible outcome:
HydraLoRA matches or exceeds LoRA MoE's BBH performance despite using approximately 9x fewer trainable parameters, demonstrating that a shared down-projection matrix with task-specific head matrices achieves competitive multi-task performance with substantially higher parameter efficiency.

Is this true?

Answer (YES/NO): YES